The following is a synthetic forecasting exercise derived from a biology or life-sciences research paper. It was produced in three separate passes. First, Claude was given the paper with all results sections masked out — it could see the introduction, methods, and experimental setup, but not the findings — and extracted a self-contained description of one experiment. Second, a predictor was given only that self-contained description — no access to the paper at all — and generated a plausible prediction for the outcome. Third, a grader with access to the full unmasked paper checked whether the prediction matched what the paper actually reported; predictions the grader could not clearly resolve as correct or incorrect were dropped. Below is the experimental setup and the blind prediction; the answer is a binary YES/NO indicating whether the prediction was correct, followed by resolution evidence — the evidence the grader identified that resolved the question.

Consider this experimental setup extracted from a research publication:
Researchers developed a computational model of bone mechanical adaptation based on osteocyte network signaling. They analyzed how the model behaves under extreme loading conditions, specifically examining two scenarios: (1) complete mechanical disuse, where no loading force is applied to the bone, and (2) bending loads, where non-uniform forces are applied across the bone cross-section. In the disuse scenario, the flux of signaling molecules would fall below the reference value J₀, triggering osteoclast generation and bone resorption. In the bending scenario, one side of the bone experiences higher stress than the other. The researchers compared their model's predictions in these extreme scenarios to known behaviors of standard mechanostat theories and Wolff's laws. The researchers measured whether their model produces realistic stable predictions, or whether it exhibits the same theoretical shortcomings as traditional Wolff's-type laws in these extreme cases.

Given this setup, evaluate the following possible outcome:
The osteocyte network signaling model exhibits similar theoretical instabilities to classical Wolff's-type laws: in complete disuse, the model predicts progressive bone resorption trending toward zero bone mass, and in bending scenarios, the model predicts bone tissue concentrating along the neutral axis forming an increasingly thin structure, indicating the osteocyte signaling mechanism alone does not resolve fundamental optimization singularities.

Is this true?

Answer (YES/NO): NO